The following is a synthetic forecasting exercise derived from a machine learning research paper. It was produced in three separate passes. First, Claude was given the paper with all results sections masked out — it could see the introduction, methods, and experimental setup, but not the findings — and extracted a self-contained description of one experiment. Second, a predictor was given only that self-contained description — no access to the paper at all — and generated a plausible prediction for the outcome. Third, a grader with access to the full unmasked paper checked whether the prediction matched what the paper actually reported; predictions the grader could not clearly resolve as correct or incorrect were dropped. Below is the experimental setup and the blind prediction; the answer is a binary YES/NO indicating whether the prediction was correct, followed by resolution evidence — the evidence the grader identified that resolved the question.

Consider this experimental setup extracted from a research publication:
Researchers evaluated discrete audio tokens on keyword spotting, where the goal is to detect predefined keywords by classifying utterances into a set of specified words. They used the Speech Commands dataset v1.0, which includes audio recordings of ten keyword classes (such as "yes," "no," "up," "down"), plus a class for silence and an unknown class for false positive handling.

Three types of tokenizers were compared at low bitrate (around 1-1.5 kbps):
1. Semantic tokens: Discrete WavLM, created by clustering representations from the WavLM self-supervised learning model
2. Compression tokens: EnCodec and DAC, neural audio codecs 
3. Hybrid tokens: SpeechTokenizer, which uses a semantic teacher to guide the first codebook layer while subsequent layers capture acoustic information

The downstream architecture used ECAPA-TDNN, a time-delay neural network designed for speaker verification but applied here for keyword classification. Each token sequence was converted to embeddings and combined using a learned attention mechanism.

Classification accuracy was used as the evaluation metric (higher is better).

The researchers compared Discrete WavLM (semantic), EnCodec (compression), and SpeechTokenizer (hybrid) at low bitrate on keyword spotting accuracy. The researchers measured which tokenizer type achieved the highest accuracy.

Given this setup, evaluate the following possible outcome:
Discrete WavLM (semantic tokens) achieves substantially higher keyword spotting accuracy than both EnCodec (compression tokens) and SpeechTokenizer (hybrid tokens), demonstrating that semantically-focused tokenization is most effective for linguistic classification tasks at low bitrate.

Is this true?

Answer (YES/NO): NO